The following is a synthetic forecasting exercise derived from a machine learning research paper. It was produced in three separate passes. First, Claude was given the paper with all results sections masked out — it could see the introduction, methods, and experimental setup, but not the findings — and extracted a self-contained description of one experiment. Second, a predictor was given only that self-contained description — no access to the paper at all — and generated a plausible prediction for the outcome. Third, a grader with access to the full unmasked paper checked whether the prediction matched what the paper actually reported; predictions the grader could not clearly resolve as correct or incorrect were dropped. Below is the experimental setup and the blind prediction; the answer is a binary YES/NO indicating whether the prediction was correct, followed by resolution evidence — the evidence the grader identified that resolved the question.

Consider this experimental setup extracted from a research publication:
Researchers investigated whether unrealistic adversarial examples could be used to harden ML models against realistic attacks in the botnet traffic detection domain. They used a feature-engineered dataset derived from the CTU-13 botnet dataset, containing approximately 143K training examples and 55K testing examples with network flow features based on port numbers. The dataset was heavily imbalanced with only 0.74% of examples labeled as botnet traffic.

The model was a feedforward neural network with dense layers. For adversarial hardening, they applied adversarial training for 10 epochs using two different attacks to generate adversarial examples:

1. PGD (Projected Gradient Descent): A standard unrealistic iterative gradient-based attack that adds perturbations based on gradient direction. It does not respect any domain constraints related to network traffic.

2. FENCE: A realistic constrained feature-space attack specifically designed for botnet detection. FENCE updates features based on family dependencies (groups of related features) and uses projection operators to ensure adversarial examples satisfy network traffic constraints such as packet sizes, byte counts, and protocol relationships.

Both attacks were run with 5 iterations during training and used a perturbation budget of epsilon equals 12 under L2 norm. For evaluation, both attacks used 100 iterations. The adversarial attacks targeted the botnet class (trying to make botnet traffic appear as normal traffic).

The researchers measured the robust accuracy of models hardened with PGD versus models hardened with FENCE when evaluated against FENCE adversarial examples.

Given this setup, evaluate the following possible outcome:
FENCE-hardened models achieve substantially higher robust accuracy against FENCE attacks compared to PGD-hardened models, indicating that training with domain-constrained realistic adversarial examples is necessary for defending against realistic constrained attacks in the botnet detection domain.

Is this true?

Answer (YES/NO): NO